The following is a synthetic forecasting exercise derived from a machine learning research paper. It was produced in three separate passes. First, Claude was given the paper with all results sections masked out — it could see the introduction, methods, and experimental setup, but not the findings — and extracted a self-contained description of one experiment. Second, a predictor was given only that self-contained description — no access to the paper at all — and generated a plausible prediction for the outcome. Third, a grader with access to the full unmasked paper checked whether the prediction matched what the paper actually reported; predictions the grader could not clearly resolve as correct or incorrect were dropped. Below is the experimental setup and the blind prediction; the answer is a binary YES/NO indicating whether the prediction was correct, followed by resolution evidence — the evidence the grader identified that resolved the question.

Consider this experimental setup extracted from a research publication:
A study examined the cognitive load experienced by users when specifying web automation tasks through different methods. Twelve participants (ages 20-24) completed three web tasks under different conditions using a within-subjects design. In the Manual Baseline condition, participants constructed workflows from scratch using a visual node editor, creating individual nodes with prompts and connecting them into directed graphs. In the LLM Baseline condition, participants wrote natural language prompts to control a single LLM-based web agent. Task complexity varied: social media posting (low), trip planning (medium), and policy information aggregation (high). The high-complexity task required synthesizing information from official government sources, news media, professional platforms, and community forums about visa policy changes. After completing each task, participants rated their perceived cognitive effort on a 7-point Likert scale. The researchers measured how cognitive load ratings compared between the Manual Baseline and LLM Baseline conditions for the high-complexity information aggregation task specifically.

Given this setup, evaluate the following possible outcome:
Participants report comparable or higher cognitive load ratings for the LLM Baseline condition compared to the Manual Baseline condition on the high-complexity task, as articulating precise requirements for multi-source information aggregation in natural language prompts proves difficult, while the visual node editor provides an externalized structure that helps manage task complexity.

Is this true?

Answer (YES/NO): YES